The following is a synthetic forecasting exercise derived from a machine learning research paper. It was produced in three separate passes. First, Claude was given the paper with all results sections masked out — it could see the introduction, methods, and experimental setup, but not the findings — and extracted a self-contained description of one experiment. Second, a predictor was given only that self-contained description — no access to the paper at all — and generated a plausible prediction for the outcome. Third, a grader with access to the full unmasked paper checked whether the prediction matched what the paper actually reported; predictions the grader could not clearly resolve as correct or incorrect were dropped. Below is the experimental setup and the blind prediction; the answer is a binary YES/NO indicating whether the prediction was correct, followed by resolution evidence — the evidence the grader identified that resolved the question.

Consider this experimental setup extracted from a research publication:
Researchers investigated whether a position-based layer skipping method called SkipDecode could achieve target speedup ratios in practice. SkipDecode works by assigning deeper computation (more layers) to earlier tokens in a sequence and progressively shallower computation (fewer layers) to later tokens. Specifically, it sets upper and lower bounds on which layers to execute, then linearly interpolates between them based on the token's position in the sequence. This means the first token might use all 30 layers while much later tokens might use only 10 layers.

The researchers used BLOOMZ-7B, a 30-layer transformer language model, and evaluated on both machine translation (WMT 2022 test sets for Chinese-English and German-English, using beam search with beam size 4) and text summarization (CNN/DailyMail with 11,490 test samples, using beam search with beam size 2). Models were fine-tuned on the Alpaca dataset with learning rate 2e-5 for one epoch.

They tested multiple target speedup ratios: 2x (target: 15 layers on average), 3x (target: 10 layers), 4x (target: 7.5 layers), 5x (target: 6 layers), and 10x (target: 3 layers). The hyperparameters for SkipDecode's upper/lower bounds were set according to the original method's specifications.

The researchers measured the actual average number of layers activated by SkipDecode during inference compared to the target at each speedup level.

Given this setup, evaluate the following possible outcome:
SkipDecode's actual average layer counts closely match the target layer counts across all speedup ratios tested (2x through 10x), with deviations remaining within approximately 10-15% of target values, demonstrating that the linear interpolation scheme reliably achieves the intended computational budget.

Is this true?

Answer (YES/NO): NO